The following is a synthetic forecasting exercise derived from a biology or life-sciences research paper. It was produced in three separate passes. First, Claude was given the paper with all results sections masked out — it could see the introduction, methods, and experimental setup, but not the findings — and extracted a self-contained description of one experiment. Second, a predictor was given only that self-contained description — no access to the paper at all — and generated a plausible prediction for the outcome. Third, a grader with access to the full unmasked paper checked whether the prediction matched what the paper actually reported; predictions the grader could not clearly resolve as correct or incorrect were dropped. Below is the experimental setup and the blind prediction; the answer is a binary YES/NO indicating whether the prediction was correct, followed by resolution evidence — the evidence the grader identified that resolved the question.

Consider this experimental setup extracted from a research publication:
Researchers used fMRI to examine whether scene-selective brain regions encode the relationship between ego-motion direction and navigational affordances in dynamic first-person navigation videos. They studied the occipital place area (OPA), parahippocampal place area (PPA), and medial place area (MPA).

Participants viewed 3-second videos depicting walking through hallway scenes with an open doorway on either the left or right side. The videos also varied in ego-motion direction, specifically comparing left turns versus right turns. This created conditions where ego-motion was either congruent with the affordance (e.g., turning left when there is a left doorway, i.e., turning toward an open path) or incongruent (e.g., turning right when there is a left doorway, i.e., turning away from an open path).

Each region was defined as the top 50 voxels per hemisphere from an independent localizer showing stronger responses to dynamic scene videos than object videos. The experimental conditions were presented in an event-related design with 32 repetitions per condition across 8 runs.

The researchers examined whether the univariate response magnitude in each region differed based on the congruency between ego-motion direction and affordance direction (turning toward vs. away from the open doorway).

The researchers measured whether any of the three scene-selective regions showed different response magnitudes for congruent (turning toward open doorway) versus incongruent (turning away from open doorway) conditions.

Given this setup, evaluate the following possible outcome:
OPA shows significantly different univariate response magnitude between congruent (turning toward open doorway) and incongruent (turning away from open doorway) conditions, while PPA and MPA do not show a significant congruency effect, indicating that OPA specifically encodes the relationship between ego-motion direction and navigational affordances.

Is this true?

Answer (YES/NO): NO